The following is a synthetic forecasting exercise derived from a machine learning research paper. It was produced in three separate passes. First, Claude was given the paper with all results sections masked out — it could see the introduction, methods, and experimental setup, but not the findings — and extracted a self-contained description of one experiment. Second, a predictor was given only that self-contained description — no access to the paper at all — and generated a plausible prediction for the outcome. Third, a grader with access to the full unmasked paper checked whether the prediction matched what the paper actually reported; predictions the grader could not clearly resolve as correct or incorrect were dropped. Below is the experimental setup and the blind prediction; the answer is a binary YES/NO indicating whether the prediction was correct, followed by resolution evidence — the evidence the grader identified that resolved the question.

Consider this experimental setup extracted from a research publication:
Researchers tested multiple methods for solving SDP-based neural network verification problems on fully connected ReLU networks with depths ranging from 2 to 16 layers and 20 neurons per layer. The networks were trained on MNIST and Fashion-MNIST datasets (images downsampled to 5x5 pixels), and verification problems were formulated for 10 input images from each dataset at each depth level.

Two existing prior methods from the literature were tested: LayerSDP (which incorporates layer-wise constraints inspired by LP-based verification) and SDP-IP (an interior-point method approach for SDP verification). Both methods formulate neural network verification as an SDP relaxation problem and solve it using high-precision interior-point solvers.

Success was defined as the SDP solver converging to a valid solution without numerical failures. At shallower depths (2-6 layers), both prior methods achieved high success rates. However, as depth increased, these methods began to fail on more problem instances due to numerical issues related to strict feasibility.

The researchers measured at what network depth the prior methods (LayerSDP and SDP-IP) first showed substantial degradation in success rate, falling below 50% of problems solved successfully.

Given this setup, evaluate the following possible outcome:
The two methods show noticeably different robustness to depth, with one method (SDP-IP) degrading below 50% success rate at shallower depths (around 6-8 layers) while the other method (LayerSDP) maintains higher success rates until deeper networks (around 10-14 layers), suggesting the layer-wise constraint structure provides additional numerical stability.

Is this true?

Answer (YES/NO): NO